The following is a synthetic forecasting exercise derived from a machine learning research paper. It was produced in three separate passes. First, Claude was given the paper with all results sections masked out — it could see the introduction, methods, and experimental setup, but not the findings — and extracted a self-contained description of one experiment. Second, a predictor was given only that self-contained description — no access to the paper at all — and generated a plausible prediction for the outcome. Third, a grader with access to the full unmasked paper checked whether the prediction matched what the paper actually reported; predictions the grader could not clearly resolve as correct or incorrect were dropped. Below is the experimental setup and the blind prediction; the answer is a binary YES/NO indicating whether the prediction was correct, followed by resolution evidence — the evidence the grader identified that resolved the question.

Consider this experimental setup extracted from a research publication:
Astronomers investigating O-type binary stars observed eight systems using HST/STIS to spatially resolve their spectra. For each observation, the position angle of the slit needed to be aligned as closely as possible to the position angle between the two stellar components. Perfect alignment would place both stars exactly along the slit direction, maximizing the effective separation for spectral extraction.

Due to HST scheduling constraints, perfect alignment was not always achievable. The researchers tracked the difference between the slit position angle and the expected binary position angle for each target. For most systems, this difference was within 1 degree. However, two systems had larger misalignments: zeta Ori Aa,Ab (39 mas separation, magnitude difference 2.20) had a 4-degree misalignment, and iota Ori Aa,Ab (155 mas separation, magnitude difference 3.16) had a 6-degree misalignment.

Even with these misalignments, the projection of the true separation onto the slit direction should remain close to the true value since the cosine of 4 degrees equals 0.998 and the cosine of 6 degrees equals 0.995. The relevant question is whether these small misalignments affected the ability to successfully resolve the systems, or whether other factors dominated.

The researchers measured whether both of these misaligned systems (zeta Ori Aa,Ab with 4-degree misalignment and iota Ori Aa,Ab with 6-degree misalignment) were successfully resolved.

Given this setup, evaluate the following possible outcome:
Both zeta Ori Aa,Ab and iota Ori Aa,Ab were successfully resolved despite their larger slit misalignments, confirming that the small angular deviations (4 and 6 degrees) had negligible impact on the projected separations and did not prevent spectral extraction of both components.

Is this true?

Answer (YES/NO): NO